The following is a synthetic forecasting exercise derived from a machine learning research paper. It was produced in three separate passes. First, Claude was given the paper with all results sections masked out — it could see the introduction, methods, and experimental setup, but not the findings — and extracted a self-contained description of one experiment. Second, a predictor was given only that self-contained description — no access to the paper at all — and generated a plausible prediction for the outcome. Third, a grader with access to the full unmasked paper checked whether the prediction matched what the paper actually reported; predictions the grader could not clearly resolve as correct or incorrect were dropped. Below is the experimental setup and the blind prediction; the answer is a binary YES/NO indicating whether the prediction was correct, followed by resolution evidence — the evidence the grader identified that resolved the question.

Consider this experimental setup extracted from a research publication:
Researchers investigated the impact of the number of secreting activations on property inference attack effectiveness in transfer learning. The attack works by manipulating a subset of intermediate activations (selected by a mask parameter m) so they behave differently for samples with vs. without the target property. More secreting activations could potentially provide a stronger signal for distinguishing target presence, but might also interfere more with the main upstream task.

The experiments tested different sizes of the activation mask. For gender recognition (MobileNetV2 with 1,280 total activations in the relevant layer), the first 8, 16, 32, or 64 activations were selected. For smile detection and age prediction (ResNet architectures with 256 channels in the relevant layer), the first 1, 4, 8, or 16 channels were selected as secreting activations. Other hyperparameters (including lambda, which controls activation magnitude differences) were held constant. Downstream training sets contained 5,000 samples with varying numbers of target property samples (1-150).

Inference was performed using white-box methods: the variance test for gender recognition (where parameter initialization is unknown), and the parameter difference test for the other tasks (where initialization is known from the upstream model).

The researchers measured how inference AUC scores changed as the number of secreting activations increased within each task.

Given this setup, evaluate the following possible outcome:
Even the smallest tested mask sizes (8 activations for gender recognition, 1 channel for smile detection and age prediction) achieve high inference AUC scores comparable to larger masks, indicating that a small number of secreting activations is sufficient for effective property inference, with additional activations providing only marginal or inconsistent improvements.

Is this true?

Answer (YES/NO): NO